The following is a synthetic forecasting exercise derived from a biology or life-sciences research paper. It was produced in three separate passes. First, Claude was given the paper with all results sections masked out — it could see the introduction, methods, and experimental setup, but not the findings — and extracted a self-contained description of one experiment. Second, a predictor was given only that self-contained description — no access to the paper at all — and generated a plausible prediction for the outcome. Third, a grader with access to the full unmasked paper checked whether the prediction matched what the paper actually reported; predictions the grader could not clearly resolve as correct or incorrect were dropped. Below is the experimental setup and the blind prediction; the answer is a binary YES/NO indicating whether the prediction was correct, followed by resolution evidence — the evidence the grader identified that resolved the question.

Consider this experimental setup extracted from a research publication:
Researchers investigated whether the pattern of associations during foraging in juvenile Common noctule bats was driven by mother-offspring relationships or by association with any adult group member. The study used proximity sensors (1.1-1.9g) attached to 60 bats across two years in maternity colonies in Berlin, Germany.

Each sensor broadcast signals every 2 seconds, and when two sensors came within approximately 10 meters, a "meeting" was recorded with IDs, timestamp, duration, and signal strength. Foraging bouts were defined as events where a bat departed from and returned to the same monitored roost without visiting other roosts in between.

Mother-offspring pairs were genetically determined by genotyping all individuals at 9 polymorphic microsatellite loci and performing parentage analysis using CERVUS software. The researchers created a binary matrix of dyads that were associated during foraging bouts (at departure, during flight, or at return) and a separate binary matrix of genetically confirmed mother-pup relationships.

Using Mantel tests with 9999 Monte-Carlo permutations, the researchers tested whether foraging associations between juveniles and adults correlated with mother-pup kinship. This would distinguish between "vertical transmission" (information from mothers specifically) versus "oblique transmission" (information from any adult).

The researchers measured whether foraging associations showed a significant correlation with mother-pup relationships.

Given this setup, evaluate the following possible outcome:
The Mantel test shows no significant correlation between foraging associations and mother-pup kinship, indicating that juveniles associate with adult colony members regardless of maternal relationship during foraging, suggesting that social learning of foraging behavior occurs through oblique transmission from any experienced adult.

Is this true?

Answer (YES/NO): NO